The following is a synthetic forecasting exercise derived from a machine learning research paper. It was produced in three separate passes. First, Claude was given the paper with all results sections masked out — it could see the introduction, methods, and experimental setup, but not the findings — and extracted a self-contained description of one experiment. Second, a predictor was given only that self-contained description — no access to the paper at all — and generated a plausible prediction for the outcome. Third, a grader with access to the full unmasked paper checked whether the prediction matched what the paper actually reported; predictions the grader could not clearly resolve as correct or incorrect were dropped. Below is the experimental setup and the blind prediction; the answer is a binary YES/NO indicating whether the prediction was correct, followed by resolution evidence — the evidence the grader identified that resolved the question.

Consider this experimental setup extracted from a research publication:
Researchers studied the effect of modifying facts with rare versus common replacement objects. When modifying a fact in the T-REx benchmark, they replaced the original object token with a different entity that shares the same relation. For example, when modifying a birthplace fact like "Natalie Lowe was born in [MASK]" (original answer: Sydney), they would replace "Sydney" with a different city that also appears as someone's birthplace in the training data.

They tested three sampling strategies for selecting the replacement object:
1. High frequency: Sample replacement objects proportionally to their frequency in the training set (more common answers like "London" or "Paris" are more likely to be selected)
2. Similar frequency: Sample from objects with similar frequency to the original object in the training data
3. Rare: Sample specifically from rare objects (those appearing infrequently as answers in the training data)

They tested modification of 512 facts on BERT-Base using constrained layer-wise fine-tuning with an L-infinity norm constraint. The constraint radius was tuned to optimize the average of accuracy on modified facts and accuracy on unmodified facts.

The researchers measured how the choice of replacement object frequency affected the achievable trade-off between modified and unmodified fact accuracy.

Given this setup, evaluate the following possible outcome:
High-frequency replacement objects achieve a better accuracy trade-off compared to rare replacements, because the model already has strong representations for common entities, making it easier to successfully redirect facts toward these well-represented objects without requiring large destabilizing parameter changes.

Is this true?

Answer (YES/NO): YES